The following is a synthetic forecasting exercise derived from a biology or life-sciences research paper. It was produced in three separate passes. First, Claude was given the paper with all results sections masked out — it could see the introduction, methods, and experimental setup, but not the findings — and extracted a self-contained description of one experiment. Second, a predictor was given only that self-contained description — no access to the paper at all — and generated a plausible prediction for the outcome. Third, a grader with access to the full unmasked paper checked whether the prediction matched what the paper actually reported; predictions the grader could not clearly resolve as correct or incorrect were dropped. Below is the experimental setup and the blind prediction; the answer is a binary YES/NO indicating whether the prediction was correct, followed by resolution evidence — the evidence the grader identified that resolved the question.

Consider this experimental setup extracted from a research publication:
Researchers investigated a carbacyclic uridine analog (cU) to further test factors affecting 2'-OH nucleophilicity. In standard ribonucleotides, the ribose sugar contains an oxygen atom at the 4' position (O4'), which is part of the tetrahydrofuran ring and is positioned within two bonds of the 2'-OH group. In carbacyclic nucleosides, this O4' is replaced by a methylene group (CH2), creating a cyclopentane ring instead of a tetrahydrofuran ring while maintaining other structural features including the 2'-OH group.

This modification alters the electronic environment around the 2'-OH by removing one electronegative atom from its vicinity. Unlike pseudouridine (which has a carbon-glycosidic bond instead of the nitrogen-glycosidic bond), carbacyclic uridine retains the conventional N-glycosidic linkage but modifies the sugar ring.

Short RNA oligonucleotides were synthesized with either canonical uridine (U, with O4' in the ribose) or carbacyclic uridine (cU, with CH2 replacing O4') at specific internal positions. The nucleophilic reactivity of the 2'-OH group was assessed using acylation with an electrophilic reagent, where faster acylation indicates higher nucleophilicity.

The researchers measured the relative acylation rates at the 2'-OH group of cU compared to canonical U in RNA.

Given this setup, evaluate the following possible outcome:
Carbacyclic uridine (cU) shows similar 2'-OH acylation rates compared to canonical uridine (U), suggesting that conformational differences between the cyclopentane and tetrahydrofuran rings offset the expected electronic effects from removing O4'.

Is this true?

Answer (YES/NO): NO